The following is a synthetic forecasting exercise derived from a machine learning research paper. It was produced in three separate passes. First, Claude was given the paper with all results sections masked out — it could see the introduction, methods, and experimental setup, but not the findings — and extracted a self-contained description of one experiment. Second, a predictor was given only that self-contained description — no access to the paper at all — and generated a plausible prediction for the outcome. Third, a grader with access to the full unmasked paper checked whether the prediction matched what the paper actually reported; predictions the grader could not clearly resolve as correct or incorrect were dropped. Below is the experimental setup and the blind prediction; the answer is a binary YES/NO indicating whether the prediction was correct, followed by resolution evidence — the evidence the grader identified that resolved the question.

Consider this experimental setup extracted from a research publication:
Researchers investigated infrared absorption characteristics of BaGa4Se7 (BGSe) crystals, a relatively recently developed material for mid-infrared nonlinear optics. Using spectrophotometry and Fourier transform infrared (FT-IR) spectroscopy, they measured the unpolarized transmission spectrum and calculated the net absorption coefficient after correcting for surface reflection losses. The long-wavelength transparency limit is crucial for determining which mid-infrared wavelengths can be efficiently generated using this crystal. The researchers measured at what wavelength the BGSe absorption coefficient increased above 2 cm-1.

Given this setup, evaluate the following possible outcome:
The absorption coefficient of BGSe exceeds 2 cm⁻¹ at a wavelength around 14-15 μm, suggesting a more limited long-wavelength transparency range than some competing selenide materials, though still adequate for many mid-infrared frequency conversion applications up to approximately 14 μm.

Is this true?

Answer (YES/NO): NO